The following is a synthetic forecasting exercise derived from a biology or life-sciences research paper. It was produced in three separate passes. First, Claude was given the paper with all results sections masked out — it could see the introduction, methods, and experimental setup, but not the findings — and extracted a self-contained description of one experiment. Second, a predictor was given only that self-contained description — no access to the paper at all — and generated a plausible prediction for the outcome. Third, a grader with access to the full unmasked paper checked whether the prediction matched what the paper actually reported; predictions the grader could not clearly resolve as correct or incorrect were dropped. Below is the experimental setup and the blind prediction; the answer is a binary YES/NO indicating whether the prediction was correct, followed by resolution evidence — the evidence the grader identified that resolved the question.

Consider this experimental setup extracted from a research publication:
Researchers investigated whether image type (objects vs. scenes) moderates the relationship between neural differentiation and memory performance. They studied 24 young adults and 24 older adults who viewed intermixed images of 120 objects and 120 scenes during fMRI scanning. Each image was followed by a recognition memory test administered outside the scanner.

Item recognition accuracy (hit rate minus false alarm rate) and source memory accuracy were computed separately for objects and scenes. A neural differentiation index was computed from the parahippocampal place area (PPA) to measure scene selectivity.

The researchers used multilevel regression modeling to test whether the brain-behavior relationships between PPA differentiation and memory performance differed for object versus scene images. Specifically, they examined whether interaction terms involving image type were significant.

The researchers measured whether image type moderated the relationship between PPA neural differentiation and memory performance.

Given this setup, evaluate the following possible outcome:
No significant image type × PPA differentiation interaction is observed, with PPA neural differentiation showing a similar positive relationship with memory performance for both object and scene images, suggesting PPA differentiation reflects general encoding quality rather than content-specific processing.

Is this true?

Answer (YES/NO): YES